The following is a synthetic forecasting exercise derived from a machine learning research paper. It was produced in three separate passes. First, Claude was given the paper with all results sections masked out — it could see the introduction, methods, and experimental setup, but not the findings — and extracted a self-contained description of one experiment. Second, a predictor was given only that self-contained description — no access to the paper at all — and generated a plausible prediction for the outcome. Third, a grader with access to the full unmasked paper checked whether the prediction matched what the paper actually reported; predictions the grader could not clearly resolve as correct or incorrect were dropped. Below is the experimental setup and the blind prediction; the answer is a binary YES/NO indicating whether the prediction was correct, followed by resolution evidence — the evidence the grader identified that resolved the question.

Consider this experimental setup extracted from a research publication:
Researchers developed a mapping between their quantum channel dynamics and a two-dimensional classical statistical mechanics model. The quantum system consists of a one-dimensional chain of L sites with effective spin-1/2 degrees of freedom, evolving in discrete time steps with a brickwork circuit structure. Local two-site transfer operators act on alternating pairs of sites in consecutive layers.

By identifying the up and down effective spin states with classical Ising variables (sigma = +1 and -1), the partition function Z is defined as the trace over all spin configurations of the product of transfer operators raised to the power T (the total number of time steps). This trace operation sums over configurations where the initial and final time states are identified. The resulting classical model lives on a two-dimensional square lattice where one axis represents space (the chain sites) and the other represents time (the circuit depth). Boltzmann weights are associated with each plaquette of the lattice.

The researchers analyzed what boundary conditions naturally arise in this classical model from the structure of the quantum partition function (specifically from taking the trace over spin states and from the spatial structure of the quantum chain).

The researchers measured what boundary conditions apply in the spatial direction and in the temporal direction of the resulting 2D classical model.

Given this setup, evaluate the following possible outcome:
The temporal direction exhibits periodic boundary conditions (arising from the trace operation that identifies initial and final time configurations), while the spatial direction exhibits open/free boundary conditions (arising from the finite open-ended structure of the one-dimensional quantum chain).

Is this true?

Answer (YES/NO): NO